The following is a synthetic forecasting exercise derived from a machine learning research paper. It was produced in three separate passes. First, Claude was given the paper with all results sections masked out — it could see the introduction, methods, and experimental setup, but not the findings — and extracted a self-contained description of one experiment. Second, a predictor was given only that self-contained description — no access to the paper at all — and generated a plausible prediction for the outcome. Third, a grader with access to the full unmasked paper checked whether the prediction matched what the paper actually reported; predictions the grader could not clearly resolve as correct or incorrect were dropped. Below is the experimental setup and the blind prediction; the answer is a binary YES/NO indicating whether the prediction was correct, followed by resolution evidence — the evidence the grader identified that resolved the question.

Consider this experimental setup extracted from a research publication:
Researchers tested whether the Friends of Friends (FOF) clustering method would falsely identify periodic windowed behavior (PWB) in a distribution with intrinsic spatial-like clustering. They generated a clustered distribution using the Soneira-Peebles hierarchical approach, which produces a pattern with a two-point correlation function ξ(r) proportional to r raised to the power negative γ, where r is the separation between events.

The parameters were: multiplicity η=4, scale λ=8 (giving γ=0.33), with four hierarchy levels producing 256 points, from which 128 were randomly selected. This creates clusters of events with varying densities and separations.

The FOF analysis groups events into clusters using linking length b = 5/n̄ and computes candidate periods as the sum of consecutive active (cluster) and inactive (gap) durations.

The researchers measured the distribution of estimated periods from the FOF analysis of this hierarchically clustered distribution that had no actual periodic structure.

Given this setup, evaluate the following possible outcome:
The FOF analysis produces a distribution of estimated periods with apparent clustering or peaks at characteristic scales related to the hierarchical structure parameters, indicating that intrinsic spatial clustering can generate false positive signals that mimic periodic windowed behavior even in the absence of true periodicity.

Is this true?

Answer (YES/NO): NO